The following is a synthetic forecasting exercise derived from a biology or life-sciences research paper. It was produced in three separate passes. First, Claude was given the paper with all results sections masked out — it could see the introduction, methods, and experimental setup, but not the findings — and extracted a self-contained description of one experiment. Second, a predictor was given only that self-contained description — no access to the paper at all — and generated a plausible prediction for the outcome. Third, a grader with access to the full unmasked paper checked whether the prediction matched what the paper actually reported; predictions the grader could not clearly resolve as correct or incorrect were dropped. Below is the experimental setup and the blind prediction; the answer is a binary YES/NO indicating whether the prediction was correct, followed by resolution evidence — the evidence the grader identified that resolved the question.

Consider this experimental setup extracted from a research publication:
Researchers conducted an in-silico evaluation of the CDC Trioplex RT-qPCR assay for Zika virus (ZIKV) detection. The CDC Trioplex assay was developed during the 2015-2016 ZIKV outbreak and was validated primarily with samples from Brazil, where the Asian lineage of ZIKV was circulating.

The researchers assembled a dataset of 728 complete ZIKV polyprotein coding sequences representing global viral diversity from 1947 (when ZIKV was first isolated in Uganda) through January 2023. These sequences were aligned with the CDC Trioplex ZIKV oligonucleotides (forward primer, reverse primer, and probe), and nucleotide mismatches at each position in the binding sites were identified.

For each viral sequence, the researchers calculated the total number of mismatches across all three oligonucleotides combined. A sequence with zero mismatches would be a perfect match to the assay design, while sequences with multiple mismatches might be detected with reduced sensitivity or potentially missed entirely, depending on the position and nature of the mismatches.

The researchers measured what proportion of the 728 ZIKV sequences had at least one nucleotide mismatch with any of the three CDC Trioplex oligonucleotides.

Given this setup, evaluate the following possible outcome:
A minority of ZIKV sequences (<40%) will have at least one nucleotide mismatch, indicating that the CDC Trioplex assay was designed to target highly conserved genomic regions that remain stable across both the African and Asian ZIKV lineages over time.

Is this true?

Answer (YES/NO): NO